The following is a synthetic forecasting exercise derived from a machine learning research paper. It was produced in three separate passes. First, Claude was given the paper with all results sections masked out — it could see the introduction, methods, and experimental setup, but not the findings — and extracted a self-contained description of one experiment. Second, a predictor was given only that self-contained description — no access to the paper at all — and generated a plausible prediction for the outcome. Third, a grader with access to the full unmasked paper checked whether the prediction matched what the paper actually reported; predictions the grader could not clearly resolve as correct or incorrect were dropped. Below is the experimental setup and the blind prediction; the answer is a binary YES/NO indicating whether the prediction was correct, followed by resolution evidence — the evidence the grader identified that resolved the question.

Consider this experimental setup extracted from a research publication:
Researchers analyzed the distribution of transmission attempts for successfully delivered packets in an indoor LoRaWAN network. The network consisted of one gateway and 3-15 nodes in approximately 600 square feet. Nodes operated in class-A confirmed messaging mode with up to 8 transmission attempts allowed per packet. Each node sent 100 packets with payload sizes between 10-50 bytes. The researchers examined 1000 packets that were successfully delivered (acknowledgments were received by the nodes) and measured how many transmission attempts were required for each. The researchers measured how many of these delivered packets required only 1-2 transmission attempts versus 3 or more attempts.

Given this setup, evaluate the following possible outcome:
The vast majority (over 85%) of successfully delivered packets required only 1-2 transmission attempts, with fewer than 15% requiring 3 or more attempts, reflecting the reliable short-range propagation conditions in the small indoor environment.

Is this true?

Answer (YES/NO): NO